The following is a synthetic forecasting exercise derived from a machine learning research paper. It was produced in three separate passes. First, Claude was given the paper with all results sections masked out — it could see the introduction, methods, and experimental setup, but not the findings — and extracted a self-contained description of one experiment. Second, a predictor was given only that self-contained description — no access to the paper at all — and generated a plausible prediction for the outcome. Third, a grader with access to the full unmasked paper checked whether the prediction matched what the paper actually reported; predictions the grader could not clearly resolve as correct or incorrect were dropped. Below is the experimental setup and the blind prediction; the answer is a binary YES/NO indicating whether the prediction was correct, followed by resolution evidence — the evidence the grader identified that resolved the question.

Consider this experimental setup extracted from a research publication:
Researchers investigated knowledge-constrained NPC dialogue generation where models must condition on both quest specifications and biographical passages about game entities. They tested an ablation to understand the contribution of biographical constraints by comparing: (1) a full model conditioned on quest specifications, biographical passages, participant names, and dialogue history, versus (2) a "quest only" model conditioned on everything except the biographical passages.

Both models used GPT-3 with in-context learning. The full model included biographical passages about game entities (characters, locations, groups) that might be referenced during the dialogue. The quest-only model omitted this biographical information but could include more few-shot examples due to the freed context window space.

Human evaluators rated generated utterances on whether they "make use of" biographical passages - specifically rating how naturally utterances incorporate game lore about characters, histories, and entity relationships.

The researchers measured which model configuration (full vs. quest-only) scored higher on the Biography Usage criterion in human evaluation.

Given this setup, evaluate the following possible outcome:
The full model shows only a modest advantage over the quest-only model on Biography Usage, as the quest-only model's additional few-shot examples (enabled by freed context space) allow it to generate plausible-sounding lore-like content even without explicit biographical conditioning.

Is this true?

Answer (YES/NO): NO